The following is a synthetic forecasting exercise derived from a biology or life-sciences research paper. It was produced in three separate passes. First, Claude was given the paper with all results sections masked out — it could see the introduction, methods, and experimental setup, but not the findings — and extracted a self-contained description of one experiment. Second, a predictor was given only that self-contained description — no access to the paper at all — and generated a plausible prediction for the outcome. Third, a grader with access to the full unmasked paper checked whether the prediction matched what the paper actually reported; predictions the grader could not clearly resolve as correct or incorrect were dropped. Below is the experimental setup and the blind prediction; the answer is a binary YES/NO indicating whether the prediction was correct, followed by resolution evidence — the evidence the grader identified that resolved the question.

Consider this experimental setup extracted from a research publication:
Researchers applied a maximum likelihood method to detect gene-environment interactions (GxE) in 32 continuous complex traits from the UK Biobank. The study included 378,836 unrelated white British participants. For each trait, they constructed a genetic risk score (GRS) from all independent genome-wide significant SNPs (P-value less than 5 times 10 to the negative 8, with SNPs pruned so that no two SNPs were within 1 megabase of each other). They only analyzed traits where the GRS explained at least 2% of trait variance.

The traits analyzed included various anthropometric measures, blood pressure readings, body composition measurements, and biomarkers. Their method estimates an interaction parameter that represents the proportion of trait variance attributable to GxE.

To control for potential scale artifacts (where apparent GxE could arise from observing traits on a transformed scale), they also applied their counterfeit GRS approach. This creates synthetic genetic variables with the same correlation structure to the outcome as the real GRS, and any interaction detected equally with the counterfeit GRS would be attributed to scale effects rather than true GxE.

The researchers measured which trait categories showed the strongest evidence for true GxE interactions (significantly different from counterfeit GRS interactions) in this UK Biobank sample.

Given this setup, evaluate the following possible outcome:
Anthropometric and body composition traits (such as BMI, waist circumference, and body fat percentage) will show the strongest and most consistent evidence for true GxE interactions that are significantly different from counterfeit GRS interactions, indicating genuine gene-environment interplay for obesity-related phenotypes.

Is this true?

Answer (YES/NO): NO